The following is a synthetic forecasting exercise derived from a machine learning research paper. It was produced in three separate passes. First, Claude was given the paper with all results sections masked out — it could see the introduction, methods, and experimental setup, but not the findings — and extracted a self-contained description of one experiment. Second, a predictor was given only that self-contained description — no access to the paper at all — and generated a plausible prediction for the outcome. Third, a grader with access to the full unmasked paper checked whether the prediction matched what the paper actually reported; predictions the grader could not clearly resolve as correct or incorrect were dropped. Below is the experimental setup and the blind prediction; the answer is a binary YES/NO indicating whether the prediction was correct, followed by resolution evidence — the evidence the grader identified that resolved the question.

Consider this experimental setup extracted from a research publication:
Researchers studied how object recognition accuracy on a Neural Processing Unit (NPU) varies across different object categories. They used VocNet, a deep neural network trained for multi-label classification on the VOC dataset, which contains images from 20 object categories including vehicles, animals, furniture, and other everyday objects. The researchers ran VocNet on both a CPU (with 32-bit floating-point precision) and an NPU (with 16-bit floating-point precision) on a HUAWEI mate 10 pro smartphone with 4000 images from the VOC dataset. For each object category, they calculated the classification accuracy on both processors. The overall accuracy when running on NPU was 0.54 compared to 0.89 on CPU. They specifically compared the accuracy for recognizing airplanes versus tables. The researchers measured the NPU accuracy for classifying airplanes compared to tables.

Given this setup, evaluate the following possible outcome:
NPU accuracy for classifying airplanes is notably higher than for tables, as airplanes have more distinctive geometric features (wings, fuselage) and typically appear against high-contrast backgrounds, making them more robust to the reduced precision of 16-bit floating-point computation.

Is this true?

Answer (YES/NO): YES